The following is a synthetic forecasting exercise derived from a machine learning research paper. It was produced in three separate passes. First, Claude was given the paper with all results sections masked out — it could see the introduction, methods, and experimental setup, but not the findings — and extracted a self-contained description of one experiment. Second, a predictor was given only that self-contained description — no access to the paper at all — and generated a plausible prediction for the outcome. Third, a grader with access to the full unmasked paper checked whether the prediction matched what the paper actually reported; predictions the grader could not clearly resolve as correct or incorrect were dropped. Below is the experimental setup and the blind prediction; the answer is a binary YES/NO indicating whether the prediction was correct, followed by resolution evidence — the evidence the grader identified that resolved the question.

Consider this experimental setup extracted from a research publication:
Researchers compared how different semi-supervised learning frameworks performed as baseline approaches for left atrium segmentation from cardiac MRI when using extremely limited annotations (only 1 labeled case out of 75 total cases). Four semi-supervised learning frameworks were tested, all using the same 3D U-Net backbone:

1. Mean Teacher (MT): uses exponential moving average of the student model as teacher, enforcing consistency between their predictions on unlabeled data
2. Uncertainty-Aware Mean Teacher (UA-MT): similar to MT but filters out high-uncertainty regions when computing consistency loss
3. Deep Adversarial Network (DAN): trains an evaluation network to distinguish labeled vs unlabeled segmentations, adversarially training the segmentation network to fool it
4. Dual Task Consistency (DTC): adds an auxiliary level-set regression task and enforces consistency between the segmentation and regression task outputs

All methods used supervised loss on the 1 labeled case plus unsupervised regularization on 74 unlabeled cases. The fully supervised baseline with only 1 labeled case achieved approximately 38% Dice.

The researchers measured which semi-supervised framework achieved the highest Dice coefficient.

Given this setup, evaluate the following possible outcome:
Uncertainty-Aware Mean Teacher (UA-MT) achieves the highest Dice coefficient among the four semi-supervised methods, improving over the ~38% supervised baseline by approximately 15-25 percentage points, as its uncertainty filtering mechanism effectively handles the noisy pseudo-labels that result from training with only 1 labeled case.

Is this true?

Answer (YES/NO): NO